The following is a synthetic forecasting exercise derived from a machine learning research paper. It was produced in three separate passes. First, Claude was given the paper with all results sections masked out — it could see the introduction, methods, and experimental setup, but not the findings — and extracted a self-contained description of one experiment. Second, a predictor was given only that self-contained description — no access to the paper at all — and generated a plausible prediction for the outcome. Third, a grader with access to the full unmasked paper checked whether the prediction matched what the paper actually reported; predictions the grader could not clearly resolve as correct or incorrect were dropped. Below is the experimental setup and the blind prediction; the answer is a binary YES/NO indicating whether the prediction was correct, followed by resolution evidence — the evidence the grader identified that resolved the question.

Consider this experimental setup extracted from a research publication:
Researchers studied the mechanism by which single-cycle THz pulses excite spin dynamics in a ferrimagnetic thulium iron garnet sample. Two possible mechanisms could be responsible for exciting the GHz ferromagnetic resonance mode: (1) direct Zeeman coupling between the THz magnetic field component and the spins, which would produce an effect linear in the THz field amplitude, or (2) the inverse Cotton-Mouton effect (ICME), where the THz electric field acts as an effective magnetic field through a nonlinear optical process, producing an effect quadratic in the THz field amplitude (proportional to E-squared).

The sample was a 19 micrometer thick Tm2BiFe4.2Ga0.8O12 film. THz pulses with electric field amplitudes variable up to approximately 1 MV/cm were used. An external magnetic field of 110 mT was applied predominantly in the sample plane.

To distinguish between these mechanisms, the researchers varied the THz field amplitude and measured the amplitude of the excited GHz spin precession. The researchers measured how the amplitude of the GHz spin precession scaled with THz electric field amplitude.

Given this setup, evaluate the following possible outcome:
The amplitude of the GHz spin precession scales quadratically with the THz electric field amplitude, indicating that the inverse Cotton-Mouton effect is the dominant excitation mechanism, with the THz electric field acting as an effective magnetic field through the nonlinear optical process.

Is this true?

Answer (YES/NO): YES